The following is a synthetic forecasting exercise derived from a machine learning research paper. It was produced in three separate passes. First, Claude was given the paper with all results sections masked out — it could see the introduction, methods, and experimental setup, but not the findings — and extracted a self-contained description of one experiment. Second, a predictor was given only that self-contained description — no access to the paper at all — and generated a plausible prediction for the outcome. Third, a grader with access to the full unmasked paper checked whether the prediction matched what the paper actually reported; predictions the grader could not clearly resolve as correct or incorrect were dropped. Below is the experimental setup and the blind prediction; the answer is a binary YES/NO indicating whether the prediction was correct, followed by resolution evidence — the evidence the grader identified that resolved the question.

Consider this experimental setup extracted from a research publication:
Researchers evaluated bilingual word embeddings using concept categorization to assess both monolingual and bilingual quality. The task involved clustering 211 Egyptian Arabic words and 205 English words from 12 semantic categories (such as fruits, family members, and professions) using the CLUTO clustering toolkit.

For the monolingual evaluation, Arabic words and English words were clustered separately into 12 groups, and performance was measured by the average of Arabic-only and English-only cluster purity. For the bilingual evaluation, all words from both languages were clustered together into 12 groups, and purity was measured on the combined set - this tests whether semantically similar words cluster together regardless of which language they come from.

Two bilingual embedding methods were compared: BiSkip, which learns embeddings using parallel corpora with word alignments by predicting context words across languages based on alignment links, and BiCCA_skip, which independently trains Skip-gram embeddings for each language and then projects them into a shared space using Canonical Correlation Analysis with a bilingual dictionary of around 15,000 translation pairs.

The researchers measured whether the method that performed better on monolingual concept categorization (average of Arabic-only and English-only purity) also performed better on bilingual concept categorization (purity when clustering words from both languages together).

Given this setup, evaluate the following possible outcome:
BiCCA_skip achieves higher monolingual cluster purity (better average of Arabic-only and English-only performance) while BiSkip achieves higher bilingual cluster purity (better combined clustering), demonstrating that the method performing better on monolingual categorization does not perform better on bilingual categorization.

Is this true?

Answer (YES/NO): NO